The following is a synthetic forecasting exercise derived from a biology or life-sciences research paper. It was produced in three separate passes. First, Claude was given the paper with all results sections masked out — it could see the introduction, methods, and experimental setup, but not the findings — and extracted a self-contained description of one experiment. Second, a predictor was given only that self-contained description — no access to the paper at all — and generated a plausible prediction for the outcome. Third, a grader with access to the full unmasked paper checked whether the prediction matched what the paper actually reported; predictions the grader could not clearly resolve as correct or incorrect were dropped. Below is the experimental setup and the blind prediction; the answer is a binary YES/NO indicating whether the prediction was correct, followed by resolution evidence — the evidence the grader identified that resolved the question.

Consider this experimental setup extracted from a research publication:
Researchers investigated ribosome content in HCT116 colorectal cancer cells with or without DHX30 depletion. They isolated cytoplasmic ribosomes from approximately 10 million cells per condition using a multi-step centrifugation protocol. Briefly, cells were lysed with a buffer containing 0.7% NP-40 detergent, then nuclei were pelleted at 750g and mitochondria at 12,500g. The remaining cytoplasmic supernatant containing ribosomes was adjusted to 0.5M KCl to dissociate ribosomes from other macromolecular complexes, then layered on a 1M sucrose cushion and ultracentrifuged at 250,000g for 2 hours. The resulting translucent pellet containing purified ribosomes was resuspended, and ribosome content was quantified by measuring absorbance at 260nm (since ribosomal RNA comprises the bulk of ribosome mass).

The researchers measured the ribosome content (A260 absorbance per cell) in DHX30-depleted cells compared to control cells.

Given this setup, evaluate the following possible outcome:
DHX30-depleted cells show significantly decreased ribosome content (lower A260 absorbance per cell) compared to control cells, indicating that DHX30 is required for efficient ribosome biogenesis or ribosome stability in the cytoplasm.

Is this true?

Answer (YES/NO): NO